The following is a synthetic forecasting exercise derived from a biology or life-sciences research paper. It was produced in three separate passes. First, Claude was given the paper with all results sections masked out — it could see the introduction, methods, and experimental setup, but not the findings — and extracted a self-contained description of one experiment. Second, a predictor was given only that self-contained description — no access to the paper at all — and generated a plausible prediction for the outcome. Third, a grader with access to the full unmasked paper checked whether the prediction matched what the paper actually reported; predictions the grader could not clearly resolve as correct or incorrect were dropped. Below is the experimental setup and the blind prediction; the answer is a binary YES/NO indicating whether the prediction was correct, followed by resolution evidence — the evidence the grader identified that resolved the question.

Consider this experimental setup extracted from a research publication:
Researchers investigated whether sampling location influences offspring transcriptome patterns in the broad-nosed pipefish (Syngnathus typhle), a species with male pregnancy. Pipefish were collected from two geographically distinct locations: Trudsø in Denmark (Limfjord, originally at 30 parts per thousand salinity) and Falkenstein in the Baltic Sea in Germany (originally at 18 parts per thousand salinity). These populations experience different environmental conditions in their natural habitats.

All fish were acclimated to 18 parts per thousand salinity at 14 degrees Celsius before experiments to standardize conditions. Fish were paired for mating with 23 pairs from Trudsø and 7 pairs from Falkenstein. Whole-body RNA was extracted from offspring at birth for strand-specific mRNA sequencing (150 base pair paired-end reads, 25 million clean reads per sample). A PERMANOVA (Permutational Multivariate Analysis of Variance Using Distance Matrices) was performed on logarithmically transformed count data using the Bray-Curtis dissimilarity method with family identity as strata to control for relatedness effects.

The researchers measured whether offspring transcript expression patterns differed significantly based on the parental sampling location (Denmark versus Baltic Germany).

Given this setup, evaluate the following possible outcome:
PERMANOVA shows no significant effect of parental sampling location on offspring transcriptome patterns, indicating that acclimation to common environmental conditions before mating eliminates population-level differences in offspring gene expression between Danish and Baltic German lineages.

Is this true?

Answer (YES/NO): YES